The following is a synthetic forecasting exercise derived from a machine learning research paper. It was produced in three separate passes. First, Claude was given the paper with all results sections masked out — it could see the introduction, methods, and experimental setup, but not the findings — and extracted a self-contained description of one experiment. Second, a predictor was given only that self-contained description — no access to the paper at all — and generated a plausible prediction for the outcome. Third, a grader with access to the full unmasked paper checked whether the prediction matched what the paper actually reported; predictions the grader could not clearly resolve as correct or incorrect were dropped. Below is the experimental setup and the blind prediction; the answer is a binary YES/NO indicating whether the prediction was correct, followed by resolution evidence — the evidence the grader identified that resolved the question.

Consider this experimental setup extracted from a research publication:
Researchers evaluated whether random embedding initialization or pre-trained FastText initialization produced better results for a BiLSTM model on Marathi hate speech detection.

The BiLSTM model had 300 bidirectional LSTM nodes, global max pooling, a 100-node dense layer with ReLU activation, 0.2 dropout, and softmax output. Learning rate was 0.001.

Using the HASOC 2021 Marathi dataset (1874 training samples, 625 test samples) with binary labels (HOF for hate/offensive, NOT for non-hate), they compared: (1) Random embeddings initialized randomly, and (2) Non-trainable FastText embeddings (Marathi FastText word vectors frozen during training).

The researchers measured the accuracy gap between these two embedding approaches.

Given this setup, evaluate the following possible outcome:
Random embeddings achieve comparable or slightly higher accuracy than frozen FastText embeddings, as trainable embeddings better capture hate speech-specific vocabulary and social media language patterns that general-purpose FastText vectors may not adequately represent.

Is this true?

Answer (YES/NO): NO